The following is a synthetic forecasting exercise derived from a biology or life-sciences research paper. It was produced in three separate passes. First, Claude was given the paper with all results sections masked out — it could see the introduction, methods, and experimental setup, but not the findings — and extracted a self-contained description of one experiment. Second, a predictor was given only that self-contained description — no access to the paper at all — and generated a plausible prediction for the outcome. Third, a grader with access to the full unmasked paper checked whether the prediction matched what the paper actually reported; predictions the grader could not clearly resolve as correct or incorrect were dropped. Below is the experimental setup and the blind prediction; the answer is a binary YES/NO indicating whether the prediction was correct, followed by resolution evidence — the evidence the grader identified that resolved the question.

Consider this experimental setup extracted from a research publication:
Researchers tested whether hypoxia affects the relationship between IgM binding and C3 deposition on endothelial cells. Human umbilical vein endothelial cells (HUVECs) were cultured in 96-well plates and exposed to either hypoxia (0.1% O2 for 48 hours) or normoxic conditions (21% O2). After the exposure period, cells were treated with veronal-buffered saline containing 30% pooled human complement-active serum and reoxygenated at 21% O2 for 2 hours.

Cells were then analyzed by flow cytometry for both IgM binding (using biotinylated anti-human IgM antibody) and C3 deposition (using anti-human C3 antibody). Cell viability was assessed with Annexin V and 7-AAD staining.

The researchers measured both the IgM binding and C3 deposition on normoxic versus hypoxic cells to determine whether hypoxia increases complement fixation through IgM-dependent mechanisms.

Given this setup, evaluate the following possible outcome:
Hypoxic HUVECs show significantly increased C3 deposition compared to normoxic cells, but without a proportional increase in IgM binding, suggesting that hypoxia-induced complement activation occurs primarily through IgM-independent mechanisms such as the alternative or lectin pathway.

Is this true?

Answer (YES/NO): NO